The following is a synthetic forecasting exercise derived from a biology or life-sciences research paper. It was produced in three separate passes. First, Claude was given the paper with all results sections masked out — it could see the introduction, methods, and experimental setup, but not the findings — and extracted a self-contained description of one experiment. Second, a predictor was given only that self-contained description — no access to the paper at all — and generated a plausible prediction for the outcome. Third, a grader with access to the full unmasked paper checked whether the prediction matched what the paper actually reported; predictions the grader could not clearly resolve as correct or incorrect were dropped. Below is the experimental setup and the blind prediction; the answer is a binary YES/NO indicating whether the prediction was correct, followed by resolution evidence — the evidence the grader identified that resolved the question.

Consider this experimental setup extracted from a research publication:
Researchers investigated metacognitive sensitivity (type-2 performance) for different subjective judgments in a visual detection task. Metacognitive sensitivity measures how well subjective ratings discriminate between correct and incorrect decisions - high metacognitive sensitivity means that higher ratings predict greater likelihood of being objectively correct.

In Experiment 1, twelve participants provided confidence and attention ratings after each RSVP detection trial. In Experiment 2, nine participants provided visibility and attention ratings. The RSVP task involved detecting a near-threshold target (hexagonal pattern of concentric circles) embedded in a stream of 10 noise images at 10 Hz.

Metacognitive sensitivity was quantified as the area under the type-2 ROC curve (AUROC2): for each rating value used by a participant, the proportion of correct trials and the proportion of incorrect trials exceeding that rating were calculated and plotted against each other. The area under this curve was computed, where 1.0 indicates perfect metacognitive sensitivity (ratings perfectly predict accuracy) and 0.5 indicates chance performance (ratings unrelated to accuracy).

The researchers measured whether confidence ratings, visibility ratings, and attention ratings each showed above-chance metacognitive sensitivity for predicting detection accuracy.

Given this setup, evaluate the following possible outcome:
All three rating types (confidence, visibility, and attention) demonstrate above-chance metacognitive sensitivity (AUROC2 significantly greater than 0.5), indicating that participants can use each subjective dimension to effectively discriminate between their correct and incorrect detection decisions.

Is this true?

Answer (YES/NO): NO